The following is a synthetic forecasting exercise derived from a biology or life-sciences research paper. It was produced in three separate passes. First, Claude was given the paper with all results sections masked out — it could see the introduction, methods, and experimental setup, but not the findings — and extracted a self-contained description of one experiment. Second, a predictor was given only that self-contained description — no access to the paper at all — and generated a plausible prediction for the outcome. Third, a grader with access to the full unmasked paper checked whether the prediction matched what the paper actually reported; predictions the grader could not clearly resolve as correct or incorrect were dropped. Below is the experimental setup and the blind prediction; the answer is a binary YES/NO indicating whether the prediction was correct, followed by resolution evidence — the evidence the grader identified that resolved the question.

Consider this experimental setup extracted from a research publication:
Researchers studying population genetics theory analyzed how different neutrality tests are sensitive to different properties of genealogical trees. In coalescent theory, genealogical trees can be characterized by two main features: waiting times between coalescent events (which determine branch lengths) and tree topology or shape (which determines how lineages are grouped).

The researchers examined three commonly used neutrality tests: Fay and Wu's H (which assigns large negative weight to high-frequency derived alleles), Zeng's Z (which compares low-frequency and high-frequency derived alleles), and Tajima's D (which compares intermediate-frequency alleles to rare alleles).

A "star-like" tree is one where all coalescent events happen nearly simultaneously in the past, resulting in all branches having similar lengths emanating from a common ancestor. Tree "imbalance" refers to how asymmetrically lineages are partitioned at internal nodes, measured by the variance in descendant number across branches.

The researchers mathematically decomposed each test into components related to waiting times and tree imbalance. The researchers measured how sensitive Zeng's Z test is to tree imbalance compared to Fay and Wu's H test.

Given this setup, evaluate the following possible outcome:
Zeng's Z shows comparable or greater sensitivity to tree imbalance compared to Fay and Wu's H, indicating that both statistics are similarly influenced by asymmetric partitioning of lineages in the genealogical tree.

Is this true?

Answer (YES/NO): NO